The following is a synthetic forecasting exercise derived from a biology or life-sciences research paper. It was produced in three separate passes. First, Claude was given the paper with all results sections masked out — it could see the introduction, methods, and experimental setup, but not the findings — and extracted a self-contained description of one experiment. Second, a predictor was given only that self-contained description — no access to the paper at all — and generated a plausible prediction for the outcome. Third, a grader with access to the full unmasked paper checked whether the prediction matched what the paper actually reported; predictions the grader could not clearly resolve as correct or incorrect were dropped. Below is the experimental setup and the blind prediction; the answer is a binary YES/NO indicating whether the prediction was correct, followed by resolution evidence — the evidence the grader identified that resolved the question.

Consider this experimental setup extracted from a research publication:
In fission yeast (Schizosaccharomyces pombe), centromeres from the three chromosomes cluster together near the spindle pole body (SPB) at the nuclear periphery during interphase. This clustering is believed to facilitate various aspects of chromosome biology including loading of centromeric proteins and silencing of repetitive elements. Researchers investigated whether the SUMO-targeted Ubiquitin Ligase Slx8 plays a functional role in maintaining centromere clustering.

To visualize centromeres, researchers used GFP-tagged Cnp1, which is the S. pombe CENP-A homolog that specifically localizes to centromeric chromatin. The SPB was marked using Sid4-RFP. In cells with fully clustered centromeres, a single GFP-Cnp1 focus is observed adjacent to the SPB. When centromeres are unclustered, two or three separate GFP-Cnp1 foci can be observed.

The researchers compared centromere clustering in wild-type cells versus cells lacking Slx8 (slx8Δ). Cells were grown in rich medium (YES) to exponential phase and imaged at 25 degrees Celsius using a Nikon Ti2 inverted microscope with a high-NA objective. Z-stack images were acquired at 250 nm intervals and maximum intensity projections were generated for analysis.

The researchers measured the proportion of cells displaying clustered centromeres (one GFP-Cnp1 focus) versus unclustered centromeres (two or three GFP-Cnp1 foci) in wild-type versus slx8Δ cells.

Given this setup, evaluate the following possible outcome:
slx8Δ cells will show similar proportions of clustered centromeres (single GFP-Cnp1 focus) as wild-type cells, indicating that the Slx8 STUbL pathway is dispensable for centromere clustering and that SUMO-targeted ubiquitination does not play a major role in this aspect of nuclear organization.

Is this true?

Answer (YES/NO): NO